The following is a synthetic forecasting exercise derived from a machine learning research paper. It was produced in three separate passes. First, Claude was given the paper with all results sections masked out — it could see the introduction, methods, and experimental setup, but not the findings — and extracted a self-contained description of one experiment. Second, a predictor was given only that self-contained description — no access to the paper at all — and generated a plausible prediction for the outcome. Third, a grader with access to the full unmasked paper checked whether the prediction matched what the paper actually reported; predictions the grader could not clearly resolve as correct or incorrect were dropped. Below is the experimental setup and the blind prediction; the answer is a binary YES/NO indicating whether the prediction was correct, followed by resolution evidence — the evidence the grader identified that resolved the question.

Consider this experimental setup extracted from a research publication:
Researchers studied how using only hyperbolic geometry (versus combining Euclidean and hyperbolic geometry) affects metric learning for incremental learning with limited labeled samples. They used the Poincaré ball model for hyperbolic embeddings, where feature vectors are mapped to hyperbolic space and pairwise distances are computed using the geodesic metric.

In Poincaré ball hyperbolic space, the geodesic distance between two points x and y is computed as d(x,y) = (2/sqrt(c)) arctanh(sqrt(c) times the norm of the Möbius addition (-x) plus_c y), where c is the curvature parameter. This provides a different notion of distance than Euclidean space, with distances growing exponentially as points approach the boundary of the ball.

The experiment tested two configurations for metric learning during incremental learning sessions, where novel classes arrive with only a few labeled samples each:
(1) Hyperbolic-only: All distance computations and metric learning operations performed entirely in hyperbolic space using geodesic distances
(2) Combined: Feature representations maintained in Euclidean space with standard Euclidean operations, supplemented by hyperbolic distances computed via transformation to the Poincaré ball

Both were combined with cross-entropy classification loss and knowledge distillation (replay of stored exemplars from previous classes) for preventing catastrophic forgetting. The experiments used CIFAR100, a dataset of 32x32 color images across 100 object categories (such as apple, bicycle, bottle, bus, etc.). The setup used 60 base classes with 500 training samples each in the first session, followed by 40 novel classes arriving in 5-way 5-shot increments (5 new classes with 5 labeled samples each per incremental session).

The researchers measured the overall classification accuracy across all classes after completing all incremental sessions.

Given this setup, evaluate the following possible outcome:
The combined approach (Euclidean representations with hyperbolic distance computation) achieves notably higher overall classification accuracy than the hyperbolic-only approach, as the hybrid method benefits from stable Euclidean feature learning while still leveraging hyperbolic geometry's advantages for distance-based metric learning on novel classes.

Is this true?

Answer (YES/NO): YES